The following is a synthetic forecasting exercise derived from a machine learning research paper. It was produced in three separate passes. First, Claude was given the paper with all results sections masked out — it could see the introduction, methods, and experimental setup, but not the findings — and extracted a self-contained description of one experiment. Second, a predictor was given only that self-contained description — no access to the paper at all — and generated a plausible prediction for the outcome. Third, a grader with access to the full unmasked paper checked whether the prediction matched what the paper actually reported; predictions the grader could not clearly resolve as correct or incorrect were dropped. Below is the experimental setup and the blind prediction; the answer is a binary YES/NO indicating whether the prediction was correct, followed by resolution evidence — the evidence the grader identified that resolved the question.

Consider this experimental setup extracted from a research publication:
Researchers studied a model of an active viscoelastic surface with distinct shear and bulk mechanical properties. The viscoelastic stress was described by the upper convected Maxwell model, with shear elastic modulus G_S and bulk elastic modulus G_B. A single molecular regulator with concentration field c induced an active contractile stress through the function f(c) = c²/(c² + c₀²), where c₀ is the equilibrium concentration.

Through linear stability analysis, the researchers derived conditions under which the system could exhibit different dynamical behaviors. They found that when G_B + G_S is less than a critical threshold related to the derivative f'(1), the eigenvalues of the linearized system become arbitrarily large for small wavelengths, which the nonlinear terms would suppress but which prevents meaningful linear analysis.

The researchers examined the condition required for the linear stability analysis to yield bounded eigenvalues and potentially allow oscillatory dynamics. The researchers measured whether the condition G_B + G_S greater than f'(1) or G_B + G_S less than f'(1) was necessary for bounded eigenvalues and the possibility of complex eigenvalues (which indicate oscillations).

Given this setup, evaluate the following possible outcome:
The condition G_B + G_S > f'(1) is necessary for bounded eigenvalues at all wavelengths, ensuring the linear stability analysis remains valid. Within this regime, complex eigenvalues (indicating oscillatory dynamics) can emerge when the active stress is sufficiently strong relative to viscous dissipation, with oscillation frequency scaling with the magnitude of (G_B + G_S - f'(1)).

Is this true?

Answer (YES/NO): NO